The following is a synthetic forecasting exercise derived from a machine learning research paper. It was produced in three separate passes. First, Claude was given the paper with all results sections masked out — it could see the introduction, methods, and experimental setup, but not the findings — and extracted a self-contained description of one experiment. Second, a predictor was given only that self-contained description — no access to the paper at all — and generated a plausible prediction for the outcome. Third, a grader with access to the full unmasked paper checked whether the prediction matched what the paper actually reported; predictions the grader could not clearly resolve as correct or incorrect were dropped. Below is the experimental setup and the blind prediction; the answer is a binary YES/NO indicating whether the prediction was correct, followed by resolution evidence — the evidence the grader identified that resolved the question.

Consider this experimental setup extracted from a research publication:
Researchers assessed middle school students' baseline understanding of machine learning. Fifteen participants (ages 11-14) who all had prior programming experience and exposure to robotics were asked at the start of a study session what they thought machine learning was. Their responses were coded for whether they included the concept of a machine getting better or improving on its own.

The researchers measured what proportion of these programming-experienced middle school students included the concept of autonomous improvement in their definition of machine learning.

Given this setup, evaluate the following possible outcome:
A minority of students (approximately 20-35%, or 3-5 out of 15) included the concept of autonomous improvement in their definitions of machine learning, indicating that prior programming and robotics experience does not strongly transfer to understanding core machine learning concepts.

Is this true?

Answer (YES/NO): NO